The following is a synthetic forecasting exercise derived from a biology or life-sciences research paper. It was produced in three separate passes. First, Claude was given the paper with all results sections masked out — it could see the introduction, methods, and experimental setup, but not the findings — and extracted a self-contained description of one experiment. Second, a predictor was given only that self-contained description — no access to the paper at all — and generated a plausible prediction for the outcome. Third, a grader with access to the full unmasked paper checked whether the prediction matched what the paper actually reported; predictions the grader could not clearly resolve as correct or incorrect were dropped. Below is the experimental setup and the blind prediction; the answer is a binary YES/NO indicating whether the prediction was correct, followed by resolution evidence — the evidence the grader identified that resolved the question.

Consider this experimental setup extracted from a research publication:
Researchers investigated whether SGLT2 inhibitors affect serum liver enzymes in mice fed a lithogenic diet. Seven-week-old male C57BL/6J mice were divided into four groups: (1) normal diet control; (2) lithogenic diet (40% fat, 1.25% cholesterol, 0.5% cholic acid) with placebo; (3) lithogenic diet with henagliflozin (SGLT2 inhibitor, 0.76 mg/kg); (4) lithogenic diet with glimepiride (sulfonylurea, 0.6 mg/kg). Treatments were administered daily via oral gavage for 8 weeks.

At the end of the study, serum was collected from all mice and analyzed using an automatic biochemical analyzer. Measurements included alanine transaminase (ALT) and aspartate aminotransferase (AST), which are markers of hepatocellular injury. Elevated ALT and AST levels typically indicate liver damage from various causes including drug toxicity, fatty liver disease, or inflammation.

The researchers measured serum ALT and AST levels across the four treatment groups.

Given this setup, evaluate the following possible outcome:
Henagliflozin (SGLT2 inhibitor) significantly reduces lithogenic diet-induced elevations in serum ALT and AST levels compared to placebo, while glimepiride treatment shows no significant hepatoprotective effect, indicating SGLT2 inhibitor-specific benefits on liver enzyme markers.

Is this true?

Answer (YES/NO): YES